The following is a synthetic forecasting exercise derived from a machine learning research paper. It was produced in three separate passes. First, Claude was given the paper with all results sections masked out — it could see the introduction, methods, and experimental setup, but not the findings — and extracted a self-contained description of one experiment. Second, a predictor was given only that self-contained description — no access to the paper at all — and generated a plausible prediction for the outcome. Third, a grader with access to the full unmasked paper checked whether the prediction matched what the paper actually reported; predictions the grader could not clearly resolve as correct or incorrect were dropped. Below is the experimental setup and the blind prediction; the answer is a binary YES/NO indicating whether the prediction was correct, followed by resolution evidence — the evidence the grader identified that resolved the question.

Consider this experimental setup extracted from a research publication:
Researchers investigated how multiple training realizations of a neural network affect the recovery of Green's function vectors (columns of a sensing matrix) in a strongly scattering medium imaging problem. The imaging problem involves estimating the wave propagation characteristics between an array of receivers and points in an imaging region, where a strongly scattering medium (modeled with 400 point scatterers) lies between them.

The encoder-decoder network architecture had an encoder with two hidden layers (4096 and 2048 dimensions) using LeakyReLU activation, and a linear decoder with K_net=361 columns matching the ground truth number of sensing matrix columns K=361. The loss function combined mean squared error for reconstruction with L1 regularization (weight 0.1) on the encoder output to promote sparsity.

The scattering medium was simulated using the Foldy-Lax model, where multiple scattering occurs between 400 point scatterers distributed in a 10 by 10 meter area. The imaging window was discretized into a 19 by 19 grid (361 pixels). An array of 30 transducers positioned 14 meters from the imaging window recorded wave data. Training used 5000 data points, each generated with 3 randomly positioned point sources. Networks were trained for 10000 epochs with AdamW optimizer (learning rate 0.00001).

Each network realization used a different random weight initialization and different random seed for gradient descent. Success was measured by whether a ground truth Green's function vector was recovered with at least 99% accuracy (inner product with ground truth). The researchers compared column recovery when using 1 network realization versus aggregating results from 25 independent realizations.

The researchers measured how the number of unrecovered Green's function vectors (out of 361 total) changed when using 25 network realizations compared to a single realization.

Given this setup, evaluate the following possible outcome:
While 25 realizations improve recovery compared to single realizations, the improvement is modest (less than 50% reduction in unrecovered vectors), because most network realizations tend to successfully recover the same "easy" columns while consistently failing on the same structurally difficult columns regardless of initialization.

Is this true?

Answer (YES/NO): NO